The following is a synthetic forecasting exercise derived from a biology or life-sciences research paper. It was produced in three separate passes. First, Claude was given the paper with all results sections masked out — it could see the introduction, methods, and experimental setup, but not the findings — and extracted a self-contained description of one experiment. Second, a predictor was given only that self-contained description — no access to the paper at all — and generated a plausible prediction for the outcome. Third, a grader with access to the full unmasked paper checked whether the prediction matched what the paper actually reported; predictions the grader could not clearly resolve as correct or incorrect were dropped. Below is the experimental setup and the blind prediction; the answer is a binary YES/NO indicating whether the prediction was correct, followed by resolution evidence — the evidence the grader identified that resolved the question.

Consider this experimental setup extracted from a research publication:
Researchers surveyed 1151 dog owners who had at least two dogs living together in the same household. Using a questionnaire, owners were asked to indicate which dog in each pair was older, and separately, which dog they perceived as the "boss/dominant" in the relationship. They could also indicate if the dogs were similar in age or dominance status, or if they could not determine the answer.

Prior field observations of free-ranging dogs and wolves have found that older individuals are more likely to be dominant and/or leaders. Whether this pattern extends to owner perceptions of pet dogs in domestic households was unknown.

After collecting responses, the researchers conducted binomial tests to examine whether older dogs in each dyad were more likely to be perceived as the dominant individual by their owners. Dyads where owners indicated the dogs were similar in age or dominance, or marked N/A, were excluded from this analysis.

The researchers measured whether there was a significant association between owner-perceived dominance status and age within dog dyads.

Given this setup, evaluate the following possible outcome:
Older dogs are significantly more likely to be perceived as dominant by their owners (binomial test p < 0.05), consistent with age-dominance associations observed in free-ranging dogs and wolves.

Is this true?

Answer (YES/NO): YES